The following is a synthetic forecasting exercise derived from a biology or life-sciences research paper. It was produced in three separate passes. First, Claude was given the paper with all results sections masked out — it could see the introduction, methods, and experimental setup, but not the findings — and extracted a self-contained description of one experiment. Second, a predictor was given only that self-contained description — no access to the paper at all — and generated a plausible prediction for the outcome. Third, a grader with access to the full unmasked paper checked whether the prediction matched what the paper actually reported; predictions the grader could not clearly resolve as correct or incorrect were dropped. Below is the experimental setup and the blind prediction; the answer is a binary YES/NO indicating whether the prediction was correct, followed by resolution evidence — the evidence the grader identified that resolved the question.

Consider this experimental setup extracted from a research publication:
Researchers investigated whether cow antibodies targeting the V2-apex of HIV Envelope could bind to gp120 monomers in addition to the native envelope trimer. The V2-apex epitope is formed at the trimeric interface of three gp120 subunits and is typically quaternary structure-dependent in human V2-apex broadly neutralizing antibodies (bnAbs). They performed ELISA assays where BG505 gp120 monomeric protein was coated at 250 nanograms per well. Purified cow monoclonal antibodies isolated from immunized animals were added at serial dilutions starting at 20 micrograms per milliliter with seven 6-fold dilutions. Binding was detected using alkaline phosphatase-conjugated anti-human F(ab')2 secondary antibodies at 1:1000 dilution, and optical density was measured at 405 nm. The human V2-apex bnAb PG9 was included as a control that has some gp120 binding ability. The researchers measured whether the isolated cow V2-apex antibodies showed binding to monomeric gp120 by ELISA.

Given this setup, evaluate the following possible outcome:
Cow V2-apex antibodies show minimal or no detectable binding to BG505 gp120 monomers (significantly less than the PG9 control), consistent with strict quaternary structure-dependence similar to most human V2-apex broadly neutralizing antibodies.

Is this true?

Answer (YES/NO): YES